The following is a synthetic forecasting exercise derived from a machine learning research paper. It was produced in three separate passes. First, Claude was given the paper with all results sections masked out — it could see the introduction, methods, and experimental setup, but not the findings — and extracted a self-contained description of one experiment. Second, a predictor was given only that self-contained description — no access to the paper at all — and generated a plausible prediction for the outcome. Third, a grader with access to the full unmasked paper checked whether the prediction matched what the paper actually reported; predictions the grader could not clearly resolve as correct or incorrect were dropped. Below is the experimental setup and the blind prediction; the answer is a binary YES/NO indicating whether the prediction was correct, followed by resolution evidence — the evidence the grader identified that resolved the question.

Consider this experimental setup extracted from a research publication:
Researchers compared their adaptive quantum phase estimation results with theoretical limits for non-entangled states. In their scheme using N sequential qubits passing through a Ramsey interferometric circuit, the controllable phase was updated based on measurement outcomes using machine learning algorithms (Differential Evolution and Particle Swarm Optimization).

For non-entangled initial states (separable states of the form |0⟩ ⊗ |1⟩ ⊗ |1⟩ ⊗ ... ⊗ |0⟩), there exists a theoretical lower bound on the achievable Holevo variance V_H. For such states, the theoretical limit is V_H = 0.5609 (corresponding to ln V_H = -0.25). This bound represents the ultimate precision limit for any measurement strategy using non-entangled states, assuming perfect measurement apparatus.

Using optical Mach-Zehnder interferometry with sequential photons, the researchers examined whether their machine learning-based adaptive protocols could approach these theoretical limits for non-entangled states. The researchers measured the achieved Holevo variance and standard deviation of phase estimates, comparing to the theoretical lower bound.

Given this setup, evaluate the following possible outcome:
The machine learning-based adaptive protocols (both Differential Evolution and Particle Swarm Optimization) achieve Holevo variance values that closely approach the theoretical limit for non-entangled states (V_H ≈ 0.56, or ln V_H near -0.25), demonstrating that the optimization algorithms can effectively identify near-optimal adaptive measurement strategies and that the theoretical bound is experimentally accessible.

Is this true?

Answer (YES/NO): NO